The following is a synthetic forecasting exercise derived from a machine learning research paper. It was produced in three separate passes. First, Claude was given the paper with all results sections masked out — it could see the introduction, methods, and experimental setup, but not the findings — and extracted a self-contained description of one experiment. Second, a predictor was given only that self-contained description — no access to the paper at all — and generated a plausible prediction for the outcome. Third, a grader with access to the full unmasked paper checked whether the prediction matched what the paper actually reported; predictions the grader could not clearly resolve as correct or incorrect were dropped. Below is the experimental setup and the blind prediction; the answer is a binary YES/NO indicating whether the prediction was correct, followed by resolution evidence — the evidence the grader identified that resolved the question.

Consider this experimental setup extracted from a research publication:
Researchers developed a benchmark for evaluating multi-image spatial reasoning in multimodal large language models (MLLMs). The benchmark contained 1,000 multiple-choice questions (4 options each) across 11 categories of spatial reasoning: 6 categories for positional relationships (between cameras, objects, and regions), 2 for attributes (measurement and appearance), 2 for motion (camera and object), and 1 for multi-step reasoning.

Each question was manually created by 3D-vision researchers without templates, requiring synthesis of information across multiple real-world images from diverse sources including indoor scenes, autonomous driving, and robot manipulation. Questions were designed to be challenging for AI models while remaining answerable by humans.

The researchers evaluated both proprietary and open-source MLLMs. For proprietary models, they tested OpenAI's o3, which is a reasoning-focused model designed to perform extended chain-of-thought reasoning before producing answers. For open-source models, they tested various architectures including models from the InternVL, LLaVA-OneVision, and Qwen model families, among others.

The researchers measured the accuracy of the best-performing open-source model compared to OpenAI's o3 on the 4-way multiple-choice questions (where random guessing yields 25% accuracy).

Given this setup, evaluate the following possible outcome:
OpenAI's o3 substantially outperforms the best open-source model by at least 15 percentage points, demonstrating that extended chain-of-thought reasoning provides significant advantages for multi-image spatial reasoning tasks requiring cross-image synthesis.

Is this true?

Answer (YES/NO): NO